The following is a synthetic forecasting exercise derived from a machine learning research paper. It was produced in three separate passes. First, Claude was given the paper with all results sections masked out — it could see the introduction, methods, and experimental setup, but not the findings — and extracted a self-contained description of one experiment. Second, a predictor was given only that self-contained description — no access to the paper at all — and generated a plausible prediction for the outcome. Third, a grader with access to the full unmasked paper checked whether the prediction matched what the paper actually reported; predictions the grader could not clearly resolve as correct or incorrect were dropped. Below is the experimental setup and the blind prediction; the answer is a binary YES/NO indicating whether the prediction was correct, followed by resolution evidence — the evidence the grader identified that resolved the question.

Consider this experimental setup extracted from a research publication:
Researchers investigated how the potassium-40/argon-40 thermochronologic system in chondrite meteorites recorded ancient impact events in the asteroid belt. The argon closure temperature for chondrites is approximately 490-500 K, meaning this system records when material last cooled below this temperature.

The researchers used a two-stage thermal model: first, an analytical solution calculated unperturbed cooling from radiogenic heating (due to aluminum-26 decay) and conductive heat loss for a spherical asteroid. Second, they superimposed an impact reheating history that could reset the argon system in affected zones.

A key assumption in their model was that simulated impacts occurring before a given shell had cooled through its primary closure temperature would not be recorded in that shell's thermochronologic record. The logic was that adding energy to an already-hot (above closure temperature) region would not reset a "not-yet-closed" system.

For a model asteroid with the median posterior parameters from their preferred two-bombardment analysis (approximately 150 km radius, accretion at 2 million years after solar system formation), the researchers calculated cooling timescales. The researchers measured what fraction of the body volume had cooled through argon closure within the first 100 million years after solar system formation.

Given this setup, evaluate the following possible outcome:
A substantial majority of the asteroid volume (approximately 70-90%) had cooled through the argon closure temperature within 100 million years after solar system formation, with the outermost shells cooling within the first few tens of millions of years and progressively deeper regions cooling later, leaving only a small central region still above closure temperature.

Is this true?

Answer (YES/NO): NO